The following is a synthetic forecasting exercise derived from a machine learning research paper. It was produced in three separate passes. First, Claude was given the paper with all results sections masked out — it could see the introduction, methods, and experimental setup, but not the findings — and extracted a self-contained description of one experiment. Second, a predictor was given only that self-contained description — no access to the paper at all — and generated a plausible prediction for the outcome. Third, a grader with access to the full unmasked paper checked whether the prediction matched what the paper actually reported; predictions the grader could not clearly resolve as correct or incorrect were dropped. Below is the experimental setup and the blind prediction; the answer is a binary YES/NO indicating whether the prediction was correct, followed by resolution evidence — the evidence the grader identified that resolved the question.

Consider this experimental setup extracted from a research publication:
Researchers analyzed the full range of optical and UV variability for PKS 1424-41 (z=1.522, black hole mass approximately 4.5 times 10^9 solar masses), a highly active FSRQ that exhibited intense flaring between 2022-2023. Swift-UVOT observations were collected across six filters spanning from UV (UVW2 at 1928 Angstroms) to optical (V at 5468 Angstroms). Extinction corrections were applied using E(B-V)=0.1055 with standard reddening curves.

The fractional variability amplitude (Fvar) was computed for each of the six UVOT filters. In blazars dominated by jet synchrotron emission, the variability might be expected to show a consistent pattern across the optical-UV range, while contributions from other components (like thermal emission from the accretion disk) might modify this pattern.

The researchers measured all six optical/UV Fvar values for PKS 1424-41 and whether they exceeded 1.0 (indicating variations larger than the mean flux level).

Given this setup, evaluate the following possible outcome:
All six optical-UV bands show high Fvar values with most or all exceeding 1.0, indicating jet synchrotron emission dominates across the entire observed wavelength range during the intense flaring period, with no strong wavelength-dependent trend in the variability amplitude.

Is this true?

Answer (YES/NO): NO